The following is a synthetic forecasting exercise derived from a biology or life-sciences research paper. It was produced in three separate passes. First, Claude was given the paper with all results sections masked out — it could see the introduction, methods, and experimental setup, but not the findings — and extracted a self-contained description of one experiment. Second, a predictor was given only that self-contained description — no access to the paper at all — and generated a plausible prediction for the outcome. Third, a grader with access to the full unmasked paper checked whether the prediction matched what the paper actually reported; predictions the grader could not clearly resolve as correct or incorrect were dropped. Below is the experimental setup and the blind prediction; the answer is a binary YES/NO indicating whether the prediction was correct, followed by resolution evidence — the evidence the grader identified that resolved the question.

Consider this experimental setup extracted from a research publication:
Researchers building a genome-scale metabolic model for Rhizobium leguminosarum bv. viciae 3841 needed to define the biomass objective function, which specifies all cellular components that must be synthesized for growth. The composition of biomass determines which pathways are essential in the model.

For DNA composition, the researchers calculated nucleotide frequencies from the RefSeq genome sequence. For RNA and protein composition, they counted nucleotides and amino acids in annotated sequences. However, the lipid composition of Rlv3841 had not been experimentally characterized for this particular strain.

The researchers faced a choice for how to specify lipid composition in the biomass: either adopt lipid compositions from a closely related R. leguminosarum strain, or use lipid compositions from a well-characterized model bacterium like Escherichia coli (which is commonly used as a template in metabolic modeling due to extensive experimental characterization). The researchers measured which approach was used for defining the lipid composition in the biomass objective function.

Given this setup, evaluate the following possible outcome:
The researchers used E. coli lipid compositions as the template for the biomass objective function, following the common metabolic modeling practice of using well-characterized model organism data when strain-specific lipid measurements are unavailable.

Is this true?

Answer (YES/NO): NO